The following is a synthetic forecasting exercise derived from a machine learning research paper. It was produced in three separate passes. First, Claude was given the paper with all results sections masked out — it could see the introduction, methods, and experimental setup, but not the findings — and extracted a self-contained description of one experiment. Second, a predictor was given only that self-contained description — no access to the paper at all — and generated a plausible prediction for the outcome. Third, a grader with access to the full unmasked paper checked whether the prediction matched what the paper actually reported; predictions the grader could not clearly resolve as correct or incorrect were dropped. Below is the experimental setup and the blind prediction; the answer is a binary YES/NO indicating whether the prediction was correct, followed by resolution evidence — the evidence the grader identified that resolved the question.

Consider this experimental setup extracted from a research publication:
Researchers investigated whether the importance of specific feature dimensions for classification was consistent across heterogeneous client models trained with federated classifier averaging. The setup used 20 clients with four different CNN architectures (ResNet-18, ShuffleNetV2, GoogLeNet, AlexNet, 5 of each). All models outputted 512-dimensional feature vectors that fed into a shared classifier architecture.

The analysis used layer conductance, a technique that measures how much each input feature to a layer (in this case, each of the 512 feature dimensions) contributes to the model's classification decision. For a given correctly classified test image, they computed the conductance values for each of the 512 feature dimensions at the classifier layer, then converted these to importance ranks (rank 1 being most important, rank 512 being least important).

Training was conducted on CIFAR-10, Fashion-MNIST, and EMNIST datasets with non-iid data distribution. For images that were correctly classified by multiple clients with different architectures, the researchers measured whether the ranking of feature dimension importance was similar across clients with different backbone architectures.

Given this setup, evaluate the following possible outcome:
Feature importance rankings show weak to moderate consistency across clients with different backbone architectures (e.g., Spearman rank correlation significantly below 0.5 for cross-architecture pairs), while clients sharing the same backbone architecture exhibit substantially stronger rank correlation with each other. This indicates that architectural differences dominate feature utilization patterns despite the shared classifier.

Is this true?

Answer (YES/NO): NO